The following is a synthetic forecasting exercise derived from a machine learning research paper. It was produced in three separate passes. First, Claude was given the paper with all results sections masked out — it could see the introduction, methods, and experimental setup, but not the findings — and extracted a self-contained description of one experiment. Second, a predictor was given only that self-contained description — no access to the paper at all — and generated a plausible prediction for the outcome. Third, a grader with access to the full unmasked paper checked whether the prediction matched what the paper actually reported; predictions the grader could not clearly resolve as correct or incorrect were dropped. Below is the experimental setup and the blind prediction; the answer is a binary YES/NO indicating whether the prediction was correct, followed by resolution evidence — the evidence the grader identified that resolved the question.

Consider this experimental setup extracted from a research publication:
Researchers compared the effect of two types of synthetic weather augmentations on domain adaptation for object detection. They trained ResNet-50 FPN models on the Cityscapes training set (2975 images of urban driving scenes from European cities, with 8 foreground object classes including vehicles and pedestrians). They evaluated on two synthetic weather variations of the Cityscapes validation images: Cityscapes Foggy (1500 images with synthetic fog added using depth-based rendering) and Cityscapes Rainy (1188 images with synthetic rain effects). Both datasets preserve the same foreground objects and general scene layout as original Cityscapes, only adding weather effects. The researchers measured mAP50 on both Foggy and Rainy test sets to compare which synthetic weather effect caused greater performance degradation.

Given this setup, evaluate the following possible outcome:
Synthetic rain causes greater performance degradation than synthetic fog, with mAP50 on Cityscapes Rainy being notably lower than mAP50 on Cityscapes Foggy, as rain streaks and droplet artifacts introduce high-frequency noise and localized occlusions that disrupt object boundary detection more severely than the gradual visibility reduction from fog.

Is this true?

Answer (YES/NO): NO